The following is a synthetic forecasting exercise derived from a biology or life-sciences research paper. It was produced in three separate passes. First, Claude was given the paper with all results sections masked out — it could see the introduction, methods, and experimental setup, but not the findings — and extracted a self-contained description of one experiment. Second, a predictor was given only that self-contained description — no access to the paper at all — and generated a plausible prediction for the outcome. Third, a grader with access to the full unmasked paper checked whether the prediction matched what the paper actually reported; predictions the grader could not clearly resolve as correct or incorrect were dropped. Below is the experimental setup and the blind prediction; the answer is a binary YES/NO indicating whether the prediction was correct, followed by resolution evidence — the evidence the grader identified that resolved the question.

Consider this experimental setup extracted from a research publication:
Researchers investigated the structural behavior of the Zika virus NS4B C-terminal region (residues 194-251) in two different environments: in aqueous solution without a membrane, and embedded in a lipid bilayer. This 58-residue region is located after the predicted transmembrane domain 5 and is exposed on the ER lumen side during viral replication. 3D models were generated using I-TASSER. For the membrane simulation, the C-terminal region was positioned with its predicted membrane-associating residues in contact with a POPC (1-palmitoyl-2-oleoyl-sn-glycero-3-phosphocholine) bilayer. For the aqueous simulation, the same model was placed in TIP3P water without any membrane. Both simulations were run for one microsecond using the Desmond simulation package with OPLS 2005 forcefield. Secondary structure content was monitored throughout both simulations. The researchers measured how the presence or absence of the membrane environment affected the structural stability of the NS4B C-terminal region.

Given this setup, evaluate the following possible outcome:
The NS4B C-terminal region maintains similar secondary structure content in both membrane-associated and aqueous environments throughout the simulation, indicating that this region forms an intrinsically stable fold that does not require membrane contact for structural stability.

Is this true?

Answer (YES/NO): NO